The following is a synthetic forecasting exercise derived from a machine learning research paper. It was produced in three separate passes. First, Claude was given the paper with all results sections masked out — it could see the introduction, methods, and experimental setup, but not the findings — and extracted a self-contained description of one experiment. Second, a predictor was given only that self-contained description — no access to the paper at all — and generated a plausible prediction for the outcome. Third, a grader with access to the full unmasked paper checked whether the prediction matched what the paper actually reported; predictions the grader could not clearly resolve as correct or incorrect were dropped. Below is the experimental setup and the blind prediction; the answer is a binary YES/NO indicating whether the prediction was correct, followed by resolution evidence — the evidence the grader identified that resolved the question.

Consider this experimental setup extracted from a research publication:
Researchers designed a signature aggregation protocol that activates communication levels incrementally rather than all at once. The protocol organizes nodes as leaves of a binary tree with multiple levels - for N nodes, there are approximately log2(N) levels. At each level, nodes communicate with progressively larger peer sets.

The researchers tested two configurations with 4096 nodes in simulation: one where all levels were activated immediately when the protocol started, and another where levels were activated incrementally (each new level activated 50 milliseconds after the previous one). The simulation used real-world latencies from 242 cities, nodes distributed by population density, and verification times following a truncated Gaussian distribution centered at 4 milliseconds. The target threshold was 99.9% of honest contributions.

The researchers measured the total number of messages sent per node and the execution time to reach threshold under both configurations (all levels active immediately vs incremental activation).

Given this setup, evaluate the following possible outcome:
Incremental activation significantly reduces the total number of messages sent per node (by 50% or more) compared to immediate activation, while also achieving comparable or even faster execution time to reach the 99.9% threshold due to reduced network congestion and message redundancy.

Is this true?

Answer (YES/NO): NO